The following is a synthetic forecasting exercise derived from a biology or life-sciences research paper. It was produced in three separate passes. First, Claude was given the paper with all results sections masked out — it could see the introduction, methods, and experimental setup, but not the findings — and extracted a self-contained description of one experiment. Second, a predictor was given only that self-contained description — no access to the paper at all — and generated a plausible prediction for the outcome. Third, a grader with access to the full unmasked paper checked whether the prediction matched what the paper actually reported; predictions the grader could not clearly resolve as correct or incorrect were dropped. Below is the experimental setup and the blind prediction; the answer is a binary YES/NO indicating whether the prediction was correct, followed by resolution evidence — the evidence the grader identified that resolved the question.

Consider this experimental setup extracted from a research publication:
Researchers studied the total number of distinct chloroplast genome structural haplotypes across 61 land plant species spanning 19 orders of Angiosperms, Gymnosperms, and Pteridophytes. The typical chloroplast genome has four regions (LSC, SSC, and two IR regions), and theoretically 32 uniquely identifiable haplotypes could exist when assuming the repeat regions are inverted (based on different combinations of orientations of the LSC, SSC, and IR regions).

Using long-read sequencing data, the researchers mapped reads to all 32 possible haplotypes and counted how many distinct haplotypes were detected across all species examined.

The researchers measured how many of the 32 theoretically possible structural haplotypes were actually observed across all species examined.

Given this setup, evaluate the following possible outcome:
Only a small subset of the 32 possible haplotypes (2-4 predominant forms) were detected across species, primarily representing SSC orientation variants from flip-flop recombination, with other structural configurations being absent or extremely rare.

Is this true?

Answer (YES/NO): YES